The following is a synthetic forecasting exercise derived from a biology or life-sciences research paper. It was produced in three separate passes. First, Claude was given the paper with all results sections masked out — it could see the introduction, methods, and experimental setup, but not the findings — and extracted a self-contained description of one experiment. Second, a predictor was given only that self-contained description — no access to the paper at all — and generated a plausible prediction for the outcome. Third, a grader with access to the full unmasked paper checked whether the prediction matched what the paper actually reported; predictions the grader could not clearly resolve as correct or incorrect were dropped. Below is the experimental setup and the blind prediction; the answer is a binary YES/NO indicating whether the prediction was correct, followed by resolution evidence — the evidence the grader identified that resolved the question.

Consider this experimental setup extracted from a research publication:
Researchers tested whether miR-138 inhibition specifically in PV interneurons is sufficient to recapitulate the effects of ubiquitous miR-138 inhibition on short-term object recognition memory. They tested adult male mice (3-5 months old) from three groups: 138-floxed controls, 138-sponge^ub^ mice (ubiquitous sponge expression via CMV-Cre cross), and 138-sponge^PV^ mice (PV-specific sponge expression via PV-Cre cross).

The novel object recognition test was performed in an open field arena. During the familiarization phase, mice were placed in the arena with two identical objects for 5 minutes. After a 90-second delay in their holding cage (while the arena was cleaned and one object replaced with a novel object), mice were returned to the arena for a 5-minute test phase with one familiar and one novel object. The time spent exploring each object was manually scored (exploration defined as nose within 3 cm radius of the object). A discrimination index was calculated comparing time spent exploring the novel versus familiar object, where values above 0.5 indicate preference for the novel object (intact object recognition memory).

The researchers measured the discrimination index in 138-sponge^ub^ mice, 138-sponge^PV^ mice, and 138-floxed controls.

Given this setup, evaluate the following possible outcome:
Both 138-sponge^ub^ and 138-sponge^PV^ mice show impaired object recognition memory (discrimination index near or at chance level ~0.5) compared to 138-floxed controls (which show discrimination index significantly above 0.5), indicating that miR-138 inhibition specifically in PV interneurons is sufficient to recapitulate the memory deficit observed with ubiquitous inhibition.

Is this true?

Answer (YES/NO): YES